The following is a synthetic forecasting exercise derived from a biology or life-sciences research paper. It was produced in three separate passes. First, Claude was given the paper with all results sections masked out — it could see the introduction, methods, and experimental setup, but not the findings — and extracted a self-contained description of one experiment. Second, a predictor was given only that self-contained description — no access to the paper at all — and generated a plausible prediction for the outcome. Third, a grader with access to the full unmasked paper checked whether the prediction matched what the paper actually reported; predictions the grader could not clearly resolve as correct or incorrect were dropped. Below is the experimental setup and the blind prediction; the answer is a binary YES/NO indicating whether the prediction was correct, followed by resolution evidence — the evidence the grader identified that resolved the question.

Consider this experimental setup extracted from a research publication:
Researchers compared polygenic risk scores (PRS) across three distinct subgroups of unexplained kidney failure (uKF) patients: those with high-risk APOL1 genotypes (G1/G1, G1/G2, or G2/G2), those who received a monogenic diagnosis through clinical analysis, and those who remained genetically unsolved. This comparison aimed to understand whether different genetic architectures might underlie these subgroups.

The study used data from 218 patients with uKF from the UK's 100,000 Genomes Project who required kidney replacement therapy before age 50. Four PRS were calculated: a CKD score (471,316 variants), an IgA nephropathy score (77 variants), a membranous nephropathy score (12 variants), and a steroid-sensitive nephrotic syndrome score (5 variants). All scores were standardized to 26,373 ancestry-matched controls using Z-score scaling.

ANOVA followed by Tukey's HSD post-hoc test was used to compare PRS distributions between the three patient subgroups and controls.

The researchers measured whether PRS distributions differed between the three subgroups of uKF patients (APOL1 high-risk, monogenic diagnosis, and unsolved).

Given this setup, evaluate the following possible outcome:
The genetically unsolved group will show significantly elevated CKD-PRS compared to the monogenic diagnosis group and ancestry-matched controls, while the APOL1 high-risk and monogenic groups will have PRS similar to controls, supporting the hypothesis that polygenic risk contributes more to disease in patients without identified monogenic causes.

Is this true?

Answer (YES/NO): NO